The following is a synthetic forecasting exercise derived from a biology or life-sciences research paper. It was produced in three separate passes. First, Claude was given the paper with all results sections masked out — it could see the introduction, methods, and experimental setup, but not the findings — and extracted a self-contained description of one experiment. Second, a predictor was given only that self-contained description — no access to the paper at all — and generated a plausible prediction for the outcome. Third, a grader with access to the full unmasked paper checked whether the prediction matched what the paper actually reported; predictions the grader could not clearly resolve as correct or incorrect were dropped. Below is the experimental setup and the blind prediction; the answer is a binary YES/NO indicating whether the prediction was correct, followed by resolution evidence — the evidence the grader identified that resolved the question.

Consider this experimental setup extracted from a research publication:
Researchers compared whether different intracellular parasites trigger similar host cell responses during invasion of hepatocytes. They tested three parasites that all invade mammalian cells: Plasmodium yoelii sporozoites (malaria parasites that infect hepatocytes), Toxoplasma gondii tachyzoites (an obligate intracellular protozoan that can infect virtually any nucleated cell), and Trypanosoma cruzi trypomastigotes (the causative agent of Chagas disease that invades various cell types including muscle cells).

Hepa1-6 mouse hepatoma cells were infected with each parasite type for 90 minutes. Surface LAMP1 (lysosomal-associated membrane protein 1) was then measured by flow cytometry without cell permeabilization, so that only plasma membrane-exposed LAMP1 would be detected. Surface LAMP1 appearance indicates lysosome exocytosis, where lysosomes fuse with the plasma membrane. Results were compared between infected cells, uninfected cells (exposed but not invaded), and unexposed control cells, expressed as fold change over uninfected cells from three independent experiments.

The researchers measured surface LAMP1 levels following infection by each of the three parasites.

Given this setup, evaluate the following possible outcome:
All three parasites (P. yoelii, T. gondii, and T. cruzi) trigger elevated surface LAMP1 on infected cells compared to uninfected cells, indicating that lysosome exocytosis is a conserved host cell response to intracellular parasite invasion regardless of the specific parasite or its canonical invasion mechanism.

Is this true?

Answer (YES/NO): NO